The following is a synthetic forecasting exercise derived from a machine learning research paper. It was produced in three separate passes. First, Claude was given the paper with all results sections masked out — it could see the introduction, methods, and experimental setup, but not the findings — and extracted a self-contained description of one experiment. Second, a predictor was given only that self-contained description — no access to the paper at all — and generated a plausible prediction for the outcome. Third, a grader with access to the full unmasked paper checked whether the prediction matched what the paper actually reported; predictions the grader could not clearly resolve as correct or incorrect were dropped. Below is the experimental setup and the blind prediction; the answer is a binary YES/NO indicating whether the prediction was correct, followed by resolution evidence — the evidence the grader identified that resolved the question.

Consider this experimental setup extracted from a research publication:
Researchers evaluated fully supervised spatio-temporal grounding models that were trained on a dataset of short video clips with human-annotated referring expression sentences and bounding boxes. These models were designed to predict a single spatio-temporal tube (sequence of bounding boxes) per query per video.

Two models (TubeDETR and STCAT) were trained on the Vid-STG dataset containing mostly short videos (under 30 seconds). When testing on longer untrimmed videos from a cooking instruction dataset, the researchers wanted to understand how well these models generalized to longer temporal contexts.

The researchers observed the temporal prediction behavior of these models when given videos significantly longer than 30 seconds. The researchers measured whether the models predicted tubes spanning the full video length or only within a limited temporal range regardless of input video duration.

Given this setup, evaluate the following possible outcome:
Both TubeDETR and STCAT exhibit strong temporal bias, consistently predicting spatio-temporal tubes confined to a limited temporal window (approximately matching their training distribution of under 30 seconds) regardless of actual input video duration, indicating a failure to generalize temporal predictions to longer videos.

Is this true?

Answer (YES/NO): YES